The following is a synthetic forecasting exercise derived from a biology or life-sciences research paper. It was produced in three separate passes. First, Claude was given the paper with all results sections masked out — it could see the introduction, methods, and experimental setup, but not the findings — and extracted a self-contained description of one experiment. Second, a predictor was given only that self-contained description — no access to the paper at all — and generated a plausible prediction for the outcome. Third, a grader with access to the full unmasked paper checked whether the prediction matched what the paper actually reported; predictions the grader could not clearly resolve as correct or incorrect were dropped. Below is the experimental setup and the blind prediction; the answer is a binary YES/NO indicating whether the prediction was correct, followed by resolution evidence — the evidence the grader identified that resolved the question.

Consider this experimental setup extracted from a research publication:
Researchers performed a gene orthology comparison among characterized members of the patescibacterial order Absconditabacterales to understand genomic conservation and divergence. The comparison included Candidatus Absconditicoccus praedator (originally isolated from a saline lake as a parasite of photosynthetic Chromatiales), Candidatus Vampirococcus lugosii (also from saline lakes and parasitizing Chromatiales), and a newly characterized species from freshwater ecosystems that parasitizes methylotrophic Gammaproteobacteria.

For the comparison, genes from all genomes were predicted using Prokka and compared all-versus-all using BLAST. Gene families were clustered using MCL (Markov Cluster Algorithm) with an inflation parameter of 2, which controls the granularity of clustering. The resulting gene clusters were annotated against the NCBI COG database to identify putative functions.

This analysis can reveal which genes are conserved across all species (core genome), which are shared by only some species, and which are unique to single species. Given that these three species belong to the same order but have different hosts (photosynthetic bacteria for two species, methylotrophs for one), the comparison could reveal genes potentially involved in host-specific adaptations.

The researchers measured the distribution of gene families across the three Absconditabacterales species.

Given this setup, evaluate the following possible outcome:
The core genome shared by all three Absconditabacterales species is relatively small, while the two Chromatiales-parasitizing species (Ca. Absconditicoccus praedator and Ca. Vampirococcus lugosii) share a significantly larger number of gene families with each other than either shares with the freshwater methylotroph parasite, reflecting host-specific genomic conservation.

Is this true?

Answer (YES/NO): YES